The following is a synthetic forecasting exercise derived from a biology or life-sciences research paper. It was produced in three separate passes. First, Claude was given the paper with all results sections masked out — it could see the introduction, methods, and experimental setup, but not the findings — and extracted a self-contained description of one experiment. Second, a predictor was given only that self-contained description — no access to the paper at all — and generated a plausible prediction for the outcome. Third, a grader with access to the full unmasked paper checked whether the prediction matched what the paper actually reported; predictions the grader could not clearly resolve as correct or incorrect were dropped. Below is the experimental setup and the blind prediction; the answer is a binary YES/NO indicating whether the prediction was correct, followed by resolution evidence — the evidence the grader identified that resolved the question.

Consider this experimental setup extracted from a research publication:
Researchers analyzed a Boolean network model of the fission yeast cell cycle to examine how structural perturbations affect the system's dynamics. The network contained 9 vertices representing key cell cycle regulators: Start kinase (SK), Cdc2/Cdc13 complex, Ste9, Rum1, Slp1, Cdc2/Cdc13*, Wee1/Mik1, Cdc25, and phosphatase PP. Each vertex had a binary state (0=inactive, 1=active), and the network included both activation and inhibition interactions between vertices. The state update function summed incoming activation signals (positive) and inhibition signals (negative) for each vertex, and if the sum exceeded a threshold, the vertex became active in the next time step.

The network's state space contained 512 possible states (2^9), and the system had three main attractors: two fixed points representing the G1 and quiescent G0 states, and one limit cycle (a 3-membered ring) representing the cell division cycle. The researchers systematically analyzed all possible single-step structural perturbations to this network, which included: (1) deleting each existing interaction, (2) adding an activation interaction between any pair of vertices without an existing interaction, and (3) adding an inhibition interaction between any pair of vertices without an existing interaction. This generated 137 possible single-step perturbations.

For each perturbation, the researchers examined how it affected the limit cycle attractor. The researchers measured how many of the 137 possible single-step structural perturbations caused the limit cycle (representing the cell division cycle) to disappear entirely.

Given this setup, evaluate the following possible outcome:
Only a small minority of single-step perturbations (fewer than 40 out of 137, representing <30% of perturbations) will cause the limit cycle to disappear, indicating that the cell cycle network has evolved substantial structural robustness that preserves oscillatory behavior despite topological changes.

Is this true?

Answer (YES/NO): NO